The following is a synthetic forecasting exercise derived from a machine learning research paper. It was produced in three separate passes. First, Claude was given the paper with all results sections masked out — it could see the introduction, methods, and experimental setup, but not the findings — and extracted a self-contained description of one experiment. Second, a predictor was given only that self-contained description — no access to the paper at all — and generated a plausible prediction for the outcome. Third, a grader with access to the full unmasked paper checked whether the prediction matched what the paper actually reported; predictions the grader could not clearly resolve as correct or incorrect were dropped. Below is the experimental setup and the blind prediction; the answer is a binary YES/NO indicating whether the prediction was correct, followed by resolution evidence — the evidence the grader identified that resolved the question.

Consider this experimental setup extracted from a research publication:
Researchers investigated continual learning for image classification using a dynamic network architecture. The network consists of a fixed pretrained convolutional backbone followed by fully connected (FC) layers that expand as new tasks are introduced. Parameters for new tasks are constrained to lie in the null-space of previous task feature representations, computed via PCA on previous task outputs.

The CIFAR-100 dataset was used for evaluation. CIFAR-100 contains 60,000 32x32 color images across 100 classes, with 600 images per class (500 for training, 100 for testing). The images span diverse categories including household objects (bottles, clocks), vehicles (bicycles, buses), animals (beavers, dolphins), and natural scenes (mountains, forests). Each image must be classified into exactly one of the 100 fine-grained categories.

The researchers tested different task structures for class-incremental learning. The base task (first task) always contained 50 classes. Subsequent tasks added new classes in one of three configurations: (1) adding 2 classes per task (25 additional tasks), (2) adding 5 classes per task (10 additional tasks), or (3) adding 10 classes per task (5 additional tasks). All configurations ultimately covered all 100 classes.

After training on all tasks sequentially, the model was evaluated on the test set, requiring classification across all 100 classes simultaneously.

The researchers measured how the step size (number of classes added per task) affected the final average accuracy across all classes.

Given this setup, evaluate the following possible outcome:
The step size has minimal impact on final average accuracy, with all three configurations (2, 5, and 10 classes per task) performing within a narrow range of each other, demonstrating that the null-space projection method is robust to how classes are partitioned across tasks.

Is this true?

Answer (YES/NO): NO